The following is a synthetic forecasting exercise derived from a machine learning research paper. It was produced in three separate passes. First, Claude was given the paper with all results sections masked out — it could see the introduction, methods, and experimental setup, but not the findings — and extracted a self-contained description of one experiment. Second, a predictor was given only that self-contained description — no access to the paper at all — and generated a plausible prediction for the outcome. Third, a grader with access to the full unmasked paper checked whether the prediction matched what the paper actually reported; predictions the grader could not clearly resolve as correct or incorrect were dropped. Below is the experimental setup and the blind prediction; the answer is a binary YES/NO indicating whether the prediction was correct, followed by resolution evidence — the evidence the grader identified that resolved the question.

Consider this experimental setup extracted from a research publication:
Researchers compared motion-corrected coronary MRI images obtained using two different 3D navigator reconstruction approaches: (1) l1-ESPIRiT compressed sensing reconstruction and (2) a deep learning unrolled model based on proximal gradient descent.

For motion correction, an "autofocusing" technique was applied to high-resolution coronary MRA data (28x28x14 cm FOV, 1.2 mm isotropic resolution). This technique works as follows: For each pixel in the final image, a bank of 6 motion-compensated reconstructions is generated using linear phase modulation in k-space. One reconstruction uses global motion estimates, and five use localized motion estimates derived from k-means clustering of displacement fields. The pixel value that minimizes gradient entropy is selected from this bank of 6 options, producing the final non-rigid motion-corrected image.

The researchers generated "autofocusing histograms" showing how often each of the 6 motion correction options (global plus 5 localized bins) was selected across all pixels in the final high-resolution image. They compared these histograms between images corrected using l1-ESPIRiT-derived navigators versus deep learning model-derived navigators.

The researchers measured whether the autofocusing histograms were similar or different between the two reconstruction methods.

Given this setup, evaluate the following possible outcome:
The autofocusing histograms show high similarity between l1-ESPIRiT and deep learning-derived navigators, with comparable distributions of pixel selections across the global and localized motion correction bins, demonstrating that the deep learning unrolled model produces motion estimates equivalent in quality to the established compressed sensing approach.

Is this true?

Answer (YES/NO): YES